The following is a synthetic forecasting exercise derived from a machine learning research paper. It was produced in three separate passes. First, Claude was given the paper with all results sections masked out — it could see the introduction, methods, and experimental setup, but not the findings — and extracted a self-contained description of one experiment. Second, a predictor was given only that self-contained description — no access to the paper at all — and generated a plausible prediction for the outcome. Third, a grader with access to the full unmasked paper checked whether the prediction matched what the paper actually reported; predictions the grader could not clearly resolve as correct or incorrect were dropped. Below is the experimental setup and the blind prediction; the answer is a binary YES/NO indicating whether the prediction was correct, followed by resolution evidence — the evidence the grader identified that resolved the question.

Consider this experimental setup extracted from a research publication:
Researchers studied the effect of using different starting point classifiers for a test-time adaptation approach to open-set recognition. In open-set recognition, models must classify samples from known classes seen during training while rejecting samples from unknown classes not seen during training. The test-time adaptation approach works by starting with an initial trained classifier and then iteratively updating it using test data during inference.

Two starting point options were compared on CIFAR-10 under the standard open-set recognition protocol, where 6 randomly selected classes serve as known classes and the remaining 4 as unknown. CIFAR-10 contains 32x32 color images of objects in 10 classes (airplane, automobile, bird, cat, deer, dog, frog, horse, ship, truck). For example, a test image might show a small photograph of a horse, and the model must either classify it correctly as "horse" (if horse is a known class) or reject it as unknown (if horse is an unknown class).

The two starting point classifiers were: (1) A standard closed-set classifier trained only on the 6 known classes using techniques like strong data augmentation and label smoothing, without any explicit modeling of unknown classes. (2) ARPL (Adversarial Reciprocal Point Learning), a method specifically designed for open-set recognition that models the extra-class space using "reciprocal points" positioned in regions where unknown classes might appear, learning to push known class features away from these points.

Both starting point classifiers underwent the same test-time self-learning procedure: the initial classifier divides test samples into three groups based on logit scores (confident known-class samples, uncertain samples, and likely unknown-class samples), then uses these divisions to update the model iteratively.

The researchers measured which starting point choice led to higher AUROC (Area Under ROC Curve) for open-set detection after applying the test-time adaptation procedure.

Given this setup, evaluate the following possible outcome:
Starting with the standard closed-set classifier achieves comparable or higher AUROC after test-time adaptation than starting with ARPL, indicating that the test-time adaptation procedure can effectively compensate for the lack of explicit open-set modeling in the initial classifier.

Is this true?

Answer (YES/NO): YES